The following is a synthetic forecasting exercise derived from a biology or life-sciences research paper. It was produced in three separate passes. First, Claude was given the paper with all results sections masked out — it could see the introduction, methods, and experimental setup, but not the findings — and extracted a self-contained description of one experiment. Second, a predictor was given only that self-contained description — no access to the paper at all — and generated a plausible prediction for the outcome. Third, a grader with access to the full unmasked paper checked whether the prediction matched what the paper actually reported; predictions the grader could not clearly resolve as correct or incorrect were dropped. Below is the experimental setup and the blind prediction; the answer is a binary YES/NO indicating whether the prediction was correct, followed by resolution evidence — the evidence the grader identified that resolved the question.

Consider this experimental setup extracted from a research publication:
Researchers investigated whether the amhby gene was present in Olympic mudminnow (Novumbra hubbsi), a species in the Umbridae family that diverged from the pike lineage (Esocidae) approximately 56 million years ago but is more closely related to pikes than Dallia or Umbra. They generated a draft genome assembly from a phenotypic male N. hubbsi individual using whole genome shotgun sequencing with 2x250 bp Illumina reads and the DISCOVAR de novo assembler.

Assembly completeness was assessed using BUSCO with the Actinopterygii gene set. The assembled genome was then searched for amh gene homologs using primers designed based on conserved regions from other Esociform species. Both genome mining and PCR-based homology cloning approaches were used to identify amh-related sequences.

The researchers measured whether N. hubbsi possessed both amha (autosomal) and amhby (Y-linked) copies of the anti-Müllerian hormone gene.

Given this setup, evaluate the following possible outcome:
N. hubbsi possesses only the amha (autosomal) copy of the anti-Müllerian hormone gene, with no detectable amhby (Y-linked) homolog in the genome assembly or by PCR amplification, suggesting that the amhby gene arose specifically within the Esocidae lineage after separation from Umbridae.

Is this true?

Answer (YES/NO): NO